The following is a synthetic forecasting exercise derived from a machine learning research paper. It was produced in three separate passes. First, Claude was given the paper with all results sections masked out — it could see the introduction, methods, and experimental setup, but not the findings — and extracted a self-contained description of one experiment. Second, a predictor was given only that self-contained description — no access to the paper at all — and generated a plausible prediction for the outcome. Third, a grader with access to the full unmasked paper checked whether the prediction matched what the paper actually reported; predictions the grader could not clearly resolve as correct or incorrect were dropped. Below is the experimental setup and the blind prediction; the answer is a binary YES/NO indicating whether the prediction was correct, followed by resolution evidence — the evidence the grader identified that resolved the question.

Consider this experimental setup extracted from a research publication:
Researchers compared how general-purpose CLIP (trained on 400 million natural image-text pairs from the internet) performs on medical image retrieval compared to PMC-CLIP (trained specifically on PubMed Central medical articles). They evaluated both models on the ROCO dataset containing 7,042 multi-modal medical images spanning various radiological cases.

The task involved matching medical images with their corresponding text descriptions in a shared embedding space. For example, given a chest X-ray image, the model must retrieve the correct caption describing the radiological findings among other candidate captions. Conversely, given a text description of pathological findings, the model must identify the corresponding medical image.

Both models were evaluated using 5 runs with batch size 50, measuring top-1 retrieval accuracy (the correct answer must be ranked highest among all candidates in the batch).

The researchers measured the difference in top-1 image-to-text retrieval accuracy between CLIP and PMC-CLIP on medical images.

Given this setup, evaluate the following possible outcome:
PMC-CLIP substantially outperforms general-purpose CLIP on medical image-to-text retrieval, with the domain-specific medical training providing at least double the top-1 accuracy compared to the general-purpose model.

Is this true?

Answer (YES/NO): YES